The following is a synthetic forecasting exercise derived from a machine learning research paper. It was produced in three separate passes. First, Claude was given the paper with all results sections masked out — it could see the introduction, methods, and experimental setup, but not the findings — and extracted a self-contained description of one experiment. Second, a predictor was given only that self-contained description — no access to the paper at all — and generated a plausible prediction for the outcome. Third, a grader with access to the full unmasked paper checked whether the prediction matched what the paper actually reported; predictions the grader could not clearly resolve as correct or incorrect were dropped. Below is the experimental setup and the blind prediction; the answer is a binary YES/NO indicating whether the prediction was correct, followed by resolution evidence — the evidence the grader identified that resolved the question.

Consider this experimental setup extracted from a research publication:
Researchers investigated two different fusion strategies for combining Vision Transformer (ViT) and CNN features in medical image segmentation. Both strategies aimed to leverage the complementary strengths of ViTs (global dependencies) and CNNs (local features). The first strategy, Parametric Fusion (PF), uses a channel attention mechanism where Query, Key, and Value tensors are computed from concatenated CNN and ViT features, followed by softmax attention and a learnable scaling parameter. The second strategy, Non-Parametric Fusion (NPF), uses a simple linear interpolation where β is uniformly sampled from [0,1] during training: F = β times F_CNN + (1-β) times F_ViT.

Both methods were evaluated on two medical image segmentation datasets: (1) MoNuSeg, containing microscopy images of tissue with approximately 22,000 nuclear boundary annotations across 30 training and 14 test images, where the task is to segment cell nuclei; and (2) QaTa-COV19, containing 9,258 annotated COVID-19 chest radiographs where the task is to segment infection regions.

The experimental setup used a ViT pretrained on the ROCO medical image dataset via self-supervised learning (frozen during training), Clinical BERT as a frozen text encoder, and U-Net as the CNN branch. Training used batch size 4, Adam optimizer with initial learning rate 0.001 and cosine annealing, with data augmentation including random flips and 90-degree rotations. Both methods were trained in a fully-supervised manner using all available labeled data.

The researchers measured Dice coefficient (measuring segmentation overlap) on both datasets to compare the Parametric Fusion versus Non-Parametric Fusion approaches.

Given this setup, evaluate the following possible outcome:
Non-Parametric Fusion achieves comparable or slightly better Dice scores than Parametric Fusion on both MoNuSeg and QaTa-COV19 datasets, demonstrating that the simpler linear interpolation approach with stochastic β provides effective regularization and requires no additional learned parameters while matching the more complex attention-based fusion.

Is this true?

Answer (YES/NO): NO